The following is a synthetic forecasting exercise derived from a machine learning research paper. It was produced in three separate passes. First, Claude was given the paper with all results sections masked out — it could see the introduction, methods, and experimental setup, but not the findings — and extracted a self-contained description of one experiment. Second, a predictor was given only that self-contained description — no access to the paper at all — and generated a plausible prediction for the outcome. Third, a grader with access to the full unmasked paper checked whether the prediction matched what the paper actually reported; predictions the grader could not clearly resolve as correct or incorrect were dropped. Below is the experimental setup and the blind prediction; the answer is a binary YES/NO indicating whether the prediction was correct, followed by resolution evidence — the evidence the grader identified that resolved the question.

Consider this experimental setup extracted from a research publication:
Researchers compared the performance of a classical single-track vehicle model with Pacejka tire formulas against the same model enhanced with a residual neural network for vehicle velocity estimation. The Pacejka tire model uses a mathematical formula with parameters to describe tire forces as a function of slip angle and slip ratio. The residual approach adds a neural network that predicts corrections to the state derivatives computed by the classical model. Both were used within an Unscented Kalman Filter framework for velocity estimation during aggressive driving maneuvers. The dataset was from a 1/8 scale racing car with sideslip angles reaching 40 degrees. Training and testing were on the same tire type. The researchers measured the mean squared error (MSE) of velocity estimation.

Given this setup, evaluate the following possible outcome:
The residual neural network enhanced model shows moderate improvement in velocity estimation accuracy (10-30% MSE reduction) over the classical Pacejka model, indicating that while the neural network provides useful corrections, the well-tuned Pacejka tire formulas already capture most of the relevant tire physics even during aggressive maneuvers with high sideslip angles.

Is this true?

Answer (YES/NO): NO